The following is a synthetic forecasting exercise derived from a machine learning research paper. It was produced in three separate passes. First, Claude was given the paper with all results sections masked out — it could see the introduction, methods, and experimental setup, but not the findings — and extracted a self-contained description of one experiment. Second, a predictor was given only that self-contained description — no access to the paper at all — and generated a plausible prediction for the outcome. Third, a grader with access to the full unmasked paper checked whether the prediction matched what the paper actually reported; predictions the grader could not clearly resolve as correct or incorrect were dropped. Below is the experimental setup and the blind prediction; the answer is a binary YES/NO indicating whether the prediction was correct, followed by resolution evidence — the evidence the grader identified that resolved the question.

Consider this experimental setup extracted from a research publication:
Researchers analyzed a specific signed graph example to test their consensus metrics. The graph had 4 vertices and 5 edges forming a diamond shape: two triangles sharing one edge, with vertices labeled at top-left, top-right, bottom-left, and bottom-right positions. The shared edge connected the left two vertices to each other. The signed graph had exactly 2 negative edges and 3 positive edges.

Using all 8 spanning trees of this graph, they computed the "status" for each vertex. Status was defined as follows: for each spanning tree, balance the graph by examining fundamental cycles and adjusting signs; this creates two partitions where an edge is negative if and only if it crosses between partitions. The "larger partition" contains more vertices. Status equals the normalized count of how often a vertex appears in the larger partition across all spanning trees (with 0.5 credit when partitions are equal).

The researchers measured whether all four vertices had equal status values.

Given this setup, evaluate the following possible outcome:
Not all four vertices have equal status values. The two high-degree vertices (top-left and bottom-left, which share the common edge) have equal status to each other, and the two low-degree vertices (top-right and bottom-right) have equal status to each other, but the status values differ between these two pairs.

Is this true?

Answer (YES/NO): NO